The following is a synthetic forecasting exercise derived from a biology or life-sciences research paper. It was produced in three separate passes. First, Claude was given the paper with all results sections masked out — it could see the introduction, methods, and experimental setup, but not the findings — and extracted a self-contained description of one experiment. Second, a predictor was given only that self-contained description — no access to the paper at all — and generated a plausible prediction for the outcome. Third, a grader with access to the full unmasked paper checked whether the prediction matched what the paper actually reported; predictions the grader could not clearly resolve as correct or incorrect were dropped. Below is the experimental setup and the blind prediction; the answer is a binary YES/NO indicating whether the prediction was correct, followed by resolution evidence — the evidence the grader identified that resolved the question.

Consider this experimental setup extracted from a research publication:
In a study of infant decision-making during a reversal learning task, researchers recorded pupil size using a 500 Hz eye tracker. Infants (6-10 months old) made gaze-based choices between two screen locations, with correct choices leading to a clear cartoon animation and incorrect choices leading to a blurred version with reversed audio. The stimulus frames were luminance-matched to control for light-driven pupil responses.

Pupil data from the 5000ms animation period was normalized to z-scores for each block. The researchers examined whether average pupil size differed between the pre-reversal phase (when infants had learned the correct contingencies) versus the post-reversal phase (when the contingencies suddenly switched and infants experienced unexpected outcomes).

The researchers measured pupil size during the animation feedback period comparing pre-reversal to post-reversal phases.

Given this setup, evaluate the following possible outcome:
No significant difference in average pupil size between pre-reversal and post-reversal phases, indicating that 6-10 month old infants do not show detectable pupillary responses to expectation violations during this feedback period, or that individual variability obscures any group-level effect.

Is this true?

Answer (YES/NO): NO